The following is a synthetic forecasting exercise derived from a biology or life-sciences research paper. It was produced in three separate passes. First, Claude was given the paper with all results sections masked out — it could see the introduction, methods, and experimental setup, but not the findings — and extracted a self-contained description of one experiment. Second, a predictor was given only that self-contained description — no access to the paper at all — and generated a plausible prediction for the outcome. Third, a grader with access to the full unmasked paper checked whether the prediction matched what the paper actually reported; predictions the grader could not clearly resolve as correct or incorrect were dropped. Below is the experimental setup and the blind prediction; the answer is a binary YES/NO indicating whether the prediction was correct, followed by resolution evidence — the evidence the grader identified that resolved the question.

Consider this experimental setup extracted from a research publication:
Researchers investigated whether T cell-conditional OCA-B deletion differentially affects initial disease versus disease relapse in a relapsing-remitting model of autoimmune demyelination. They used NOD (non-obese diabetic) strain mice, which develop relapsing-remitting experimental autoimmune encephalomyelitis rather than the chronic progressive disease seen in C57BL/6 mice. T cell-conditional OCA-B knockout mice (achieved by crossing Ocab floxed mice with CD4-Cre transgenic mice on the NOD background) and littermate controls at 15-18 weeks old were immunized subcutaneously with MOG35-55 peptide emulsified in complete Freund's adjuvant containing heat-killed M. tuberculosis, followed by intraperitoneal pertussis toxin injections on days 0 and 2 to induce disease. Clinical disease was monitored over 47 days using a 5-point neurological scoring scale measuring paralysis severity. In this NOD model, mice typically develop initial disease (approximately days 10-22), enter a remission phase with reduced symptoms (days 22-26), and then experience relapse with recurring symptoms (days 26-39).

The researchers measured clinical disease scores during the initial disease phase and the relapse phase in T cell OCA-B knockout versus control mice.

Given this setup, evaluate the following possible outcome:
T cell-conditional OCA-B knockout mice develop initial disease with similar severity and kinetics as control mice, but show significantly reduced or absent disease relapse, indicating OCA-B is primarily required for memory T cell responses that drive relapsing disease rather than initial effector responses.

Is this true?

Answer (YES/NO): YES